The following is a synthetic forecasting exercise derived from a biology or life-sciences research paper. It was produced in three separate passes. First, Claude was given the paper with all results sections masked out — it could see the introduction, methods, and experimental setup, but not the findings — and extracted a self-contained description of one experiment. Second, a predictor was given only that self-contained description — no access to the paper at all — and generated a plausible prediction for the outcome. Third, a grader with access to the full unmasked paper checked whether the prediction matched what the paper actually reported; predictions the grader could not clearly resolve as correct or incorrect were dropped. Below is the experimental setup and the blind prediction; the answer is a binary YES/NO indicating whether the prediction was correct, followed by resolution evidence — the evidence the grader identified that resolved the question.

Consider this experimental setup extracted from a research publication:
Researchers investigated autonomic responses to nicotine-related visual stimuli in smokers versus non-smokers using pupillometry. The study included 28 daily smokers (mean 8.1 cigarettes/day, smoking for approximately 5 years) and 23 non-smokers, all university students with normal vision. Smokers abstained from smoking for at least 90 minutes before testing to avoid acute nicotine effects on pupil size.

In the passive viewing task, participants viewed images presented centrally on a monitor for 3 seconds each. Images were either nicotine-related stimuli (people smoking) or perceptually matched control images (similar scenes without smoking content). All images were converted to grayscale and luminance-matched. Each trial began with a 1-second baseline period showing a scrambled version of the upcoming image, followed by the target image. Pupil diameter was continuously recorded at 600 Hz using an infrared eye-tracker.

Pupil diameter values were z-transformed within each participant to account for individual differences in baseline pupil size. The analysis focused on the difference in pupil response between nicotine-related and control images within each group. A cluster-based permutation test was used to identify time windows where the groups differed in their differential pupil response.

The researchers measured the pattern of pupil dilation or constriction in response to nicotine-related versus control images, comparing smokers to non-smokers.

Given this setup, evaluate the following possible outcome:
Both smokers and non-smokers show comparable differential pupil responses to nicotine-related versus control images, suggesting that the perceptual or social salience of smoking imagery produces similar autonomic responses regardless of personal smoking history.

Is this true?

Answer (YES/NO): NO